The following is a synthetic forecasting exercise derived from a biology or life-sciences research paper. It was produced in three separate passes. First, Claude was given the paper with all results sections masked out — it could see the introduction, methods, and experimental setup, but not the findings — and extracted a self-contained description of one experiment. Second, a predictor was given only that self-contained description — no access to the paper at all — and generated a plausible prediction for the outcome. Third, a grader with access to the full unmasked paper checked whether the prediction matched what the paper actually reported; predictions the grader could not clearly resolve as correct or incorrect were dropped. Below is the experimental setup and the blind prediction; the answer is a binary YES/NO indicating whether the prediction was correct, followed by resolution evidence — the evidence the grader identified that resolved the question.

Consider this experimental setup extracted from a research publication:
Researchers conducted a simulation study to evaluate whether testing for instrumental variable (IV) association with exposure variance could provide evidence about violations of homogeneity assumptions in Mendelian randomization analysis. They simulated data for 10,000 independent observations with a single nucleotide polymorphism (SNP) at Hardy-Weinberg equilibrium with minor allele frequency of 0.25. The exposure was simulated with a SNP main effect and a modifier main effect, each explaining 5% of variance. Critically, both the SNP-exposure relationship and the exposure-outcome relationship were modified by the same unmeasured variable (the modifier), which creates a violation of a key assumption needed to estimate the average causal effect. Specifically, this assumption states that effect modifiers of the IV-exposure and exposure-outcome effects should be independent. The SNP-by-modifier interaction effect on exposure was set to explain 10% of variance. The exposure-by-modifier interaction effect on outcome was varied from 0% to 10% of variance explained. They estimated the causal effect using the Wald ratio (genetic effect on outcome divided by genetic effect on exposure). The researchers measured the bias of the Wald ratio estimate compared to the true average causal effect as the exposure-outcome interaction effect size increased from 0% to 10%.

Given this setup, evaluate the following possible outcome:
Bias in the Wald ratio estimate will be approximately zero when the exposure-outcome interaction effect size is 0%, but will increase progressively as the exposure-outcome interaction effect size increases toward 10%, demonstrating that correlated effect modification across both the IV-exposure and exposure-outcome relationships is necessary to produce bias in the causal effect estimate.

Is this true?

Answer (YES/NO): YES